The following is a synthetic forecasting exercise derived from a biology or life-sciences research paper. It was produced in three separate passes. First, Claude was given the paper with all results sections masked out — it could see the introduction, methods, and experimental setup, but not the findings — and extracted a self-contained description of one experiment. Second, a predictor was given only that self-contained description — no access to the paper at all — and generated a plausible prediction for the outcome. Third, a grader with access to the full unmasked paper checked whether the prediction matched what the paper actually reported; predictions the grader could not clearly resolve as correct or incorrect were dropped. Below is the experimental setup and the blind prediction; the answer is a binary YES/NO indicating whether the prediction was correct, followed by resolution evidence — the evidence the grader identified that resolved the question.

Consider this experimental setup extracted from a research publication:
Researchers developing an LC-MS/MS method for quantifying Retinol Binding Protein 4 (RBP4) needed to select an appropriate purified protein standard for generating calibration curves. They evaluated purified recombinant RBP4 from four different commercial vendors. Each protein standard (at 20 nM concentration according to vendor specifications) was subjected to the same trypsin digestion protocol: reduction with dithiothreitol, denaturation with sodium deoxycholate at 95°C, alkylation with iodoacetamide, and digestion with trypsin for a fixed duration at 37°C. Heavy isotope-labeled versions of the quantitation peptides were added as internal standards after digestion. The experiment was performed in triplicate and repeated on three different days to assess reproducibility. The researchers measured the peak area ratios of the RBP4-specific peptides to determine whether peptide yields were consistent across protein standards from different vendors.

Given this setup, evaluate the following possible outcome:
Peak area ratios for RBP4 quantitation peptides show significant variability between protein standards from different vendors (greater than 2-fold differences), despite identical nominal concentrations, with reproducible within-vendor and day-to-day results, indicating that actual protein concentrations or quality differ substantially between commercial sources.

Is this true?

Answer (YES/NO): NO